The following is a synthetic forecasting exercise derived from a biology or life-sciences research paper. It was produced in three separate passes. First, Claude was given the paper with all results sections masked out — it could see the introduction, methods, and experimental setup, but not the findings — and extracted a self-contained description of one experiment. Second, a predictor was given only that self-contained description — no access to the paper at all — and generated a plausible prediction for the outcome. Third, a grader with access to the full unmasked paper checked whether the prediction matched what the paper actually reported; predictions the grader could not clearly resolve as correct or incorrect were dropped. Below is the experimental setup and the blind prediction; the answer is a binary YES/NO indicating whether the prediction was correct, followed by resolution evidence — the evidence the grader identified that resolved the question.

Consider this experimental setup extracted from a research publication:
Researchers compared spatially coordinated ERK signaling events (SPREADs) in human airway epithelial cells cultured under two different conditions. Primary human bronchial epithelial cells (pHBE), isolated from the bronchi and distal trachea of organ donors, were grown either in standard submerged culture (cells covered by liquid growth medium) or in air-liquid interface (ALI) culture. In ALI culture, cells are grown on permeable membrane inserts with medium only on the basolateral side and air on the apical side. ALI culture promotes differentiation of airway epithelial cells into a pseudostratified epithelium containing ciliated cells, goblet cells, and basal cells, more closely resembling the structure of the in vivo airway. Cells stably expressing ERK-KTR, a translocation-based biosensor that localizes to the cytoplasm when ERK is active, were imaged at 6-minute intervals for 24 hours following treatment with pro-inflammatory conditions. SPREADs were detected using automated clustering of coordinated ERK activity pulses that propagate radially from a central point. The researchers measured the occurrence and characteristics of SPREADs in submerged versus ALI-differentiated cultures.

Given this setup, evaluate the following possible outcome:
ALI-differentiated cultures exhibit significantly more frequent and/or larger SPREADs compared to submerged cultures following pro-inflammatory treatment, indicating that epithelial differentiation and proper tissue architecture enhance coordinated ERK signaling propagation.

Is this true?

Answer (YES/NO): NO